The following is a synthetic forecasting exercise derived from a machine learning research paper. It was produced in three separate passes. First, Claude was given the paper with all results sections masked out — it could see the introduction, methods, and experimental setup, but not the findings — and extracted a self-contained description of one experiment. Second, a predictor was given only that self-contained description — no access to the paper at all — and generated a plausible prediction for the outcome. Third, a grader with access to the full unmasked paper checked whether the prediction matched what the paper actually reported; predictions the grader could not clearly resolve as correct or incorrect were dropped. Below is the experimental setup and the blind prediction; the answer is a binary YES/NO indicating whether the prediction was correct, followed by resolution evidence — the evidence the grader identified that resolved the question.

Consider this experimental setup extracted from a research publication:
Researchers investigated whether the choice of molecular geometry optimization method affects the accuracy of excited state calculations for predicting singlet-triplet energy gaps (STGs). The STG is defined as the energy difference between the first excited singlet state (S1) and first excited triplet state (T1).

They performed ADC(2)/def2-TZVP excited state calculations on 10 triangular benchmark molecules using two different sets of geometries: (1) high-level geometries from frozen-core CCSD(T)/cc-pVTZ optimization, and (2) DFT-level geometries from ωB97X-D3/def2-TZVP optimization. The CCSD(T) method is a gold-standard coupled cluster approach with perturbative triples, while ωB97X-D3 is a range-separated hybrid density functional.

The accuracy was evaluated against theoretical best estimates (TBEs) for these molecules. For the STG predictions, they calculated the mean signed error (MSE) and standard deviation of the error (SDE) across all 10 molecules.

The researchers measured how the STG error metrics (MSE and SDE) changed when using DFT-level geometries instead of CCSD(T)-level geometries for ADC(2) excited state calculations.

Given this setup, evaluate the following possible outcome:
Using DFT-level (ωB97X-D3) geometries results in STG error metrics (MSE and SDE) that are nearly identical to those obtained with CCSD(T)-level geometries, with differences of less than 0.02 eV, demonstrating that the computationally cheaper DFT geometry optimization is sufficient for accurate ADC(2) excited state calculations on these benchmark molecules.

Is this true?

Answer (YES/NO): YES